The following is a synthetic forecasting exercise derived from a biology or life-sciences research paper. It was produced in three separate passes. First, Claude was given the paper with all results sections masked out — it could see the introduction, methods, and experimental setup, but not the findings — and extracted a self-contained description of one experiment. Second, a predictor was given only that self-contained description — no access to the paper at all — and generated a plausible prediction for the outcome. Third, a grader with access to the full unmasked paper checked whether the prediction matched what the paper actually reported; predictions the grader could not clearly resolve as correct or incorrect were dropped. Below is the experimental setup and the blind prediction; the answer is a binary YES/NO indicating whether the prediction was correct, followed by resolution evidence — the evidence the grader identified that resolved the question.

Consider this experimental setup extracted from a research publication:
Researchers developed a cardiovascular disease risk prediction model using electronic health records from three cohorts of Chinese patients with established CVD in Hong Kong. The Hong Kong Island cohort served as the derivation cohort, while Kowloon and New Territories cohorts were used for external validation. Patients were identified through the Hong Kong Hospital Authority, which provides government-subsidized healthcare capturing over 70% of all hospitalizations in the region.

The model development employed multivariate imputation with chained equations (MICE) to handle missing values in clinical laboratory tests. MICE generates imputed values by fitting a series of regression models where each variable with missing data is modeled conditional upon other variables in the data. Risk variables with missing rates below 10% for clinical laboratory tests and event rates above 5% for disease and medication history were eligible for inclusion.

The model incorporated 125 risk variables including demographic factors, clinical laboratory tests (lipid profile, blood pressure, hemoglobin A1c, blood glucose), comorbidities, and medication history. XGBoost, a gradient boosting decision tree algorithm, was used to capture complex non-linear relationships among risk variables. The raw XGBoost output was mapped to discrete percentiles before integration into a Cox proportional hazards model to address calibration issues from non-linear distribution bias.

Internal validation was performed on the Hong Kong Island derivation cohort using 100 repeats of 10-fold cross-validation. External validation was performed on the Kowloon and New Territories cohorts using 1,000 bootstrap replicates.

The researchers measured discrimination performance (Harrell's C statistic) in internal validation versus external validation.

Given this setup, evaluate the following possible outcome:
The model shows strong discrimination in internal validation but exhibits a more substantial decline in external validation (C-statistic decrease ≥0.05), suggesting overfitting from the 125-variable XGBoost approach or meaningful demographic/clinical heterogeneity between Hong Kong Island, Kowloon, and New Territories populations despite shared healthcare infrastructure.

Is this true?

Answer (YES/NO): NO